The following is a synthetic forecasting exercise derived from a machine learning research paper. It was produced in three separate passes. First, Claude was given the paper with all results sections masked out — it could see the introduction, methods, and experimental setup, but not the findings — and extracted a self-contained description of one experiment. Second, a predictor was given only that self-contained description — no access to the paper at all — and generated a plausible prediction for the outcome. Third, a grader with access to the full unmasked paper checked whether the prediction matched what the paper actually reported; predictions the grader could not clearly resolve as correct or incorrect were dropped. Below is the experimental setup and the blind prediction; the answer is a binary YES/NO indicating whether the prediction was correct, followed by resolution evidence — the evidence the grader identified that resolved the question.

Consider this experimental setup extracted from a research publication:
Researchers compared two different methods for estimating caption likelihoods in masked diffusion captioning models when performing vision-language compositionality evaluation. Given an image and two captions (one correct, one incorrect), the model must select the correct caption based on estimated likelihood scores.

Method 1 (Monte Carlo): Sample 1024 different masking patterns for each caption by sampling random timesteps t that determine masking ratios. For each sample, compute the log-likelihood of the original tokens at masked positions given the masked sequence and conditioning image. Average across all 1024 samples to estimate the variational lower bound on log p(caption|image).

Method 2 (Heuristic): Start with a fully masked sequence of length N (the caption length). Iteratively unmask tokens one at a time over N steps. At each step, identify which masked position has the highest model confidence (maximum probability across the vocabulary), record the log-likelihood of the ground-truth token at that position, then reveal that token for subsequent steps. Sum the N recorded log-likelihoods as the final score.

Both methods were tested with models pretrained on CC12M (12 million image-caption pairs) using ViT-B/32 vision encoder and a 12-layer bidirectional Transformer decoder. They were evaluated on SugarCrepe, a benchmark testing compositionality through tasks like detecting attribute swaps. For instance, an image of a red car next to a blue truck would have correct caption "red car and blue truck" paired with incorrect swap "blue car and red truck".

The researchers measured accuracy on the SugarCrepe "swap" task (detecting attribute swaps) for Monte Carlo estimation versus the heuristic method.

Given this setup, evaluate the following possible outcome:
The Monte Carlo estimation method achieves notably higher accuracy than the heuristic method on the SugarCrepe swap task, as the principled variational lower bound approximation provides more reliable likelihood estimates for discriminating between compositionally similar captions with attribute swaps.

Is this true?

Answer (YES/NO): NO